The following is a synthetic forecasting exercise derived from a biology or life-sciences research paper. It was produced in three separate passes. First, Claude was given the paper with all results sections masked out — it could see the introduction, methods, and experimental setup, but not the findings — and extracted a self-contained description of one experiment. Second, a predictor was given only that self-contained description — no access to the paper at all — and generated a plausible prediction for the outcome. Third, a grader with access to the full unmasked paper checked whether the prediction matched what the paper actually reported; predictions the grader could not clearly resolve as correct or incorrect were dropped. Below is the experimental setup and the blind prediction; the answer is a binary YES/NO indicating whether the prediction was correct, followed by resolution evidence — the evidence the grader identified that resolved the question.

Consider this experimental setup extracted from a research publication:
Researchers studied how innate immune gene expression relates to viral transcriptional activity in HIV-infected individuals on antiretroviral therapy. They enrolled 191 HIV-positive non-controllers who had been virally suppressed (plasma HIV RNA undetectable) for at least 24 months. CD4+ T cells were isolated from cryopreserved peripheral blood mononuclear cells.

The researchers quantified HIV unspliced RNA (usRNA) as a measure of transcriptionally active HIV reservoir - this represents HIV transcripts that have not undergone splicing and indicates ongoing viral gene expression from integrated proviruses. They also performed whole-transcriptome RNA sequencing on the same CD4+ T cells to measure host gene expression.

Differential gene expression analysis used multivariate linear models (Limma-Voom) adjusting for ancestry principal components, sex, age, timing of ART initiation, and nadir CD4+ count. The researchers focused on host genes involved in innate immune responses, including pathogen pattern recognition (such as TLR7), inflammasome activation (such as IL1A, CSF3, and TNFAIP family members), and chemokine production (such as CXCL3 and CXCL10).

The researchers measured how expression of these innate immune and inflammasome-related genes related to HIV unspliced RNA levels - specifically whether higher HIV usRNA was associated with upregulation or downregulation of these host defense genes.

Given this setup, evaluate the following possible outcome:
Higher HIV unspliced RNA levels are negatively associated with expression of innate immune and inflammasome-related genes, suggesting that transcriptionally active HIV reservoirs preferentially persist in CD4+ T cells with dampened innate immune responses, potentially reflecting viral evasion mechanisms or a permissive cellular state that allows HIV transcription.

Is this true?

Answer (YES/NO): YES